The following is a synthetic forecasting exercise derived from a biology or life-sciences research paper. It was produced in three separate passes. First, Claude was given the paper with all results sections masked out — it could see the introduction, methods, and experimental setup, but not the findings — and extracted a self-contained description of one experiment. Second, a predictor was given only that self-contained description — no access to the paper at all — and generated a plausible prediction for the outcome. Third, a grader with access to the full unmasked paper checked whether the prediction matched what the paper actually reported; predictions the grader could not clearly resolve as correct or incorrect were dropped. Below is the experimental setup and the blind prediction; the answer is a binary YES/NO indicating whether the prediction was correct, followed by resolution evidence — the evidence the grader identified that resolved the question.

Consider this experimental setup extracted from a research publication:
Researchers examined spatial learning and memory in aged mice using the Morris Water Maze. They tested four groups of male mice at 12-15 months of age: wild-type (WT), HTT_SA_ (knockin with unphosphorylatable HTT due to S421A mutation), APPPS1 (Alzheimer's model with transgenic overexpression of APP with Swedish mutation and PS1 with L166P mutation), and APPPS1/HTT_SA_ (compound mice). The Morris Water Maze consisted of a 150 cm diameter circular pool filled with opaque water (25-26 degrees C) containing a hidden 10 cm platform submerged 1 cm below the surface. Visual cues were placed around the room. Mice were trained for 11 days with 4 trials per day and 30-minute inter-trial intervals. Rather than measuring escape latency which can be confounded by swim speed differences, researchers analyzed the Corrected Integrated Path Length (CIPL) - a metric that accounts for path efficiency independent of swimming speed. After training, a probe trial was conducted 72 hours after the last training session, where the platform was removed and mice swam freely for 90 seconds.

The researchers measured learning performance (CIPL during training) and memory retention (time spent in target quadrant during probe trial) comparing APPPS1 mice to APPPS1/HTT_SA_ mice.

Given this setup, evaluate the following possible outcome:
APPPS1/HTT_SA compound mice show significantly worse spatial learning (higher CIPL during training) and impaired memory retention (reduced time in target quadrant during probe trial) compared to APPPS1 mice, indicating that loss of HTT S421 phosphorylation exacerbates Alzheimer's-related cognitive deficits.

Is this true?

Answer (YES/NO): NO